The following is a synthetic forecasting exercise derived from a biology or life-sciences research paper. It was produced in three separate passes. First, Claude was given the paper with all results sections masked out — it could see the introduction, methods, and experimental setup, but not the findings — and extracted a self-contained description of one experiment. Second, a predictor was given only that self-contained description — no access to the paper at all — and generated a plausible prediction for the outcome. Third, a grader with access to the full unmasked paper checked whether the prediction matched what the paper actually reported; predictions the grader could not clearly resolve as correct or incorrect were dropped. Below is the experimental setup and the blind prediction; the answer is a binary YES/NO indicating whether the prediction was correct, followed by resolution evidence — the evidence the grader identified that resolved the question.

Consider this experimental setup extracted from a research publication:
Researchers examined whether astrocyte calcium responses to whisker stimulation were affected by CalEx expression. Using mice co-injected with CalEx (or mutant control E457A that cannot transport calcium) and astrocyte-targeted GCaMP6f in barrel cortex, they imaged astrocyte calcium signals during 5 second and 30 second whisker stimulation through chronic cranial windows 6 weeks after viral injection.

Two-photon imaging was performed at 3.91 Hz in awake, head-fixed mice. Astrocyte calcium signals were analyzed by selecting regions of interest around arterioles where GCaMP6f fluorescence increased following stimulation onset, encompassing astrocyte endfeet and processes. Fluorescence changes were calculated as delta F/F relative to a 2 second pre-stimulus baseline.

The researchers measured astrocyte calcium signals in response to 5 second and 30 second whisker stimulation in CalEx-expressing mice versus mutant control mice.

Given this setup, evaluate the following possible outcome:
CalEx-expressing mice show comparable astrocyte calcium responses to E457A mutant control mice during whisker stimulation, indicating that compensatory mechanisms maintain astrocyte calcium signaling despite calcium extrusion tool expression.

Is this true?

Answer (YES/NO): NO